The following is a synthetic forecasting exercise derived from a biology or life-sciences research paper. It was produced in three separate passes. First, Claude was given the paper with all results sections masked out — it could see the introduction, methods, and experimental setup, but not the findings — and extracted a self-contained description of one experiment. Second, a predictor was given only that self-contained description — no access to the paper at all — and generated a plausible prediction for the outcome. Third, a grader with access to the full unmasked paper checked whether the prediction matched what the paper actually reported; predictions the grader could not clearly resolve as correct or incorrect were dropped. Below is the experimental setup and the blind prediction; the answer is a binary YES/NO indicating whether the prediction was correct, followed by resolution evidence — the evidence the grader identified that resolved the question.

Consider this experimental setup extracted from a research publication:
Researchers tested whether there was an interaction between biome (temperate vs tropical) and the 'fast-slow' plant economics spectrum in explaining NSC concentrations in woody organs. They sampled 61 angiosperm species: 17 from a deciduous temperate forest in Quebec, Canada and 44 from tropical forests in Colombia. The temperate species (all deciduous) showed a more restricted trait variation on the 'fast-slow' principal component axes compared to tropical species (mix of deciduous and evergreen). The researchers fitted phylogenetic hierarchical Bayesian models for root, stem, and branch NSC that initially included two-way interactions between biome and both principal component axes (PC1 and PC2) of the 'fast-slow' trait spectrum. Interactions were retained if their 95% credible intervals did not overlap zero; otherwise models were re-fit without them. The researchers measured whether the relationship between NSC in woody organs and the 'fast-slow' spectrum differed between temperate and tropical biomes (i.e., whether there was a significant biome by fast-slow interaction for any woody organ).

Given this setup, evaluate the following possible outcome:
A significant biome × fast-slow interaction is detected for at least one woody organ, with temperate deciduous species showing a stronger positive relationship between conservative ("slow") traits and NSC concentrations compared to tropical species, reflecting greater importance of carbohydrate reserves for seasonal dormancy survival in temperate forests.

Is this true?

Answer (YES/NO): NO